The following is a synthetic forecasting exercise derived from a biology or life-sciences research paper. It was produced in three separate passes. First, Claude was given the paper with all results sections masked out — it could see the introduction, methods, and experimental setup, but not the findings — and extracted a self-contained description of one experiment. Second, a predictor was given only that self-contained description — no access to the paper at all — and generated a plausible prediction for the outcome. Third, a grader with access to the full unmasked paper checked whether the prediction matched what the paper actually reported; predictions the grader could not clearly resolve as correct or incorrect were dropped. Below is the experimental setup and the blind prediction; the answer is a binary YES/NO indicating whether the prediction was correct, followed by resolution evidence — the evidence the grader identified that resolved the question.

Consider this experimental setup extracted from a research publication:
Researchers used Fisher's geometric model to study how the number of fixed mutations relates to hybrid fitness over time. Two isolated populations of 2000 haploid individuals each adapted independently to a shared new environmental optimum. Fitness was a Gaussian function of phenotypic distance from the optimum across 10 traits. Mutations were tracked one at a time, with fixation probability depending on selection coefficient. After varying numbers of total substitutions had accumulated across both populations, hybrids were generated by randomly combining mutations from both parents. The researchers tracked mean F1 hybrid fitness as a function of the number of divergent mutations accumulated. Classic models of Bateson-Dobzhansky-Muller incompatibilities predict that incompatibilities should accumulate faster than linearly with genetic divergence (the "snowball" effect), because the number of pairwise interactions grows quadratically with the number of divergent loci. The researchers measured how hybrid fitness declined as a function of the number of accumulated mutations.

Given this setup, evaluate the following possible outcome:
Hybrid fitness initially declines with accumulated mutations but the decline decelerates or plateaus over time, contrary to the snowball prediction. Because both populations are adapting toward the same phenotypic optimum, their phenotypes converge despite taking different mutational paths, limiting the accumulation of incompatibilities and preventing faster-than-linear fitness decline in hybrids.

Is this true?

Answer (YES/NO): NO